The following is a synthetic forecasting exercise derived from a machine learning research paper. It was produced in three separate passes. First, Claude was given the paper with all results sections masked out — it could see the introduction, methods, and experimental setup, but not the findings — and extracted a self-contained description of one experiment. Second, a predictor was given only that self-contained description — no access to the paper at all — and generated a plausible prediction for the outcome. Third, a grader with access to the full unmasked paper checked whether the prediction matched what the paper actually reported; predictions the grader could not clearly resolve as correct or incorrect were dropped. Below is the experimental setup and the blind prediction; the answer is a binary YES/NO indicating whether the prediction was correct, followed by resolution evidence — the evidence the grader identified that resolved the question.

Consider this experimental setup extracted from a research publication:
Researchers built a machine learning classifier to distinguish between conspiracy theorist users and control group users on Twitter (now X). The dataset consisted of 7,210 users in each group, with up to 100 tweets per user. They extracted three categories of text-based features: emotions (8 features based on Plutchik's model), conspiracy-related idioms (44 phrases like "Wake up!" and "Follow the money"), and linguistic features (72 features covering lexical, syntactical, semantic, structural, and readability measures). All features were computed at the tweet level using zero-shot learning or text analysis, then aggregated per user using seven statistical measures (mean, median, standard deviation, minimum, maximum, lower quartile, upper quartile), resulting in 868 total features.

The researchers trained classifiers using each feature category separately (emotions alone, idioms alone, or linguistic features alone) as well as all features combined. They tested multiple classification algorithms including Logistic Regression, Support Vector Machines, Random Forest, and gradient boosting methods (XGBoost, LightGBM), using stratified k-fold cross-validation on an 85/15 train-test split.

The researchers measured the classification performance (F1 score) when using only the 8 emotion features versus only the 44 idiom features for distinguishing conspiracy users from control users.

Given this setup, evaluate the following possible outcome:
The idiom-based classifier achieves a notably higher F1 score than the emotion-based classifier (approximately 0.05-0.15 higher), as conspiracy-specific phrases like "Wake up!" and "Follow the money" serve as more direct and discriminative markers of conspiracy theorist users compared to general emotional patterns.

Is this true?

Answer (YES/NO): YES